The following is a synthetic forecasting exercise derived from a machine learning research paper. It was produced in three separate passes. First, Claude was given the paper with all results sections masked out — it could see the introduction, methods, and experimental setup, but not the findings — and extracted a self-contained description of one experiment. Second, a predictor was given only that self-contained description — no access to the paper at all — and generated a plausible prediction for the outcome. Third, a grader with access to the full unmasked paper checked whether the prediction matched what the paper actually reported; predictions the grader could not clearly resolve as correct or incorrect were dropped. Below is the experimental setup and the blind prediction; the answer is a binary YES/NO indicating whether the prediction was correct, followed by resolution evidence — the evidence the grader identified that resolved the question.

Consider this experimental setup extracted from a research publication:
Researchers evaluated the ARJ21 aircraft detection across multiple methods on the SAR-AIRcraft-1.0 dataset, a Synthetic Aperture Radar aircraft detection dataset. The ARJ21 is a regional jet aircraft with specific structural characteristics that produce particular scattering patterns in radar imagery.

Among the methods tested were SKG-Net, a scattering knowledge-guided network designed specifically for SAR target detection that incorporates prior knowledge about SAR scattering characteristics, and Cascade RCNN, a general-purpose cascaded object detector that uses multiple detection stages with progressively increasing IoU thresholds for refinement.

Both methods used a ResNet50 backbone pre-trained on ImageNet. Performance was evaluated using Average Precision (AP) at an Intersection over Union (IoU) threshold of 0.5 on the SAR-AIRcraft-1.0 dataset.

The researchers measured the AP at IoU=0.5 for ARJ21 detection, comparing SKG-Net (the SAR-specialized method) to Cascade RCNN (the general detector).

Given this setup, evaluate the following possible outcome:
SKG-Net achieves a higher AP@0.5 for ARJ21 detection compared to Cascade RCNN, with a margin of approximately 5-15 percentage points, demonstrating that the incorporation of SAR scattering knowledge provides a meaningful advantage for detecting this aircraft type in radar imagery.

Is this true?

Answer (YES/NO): NO